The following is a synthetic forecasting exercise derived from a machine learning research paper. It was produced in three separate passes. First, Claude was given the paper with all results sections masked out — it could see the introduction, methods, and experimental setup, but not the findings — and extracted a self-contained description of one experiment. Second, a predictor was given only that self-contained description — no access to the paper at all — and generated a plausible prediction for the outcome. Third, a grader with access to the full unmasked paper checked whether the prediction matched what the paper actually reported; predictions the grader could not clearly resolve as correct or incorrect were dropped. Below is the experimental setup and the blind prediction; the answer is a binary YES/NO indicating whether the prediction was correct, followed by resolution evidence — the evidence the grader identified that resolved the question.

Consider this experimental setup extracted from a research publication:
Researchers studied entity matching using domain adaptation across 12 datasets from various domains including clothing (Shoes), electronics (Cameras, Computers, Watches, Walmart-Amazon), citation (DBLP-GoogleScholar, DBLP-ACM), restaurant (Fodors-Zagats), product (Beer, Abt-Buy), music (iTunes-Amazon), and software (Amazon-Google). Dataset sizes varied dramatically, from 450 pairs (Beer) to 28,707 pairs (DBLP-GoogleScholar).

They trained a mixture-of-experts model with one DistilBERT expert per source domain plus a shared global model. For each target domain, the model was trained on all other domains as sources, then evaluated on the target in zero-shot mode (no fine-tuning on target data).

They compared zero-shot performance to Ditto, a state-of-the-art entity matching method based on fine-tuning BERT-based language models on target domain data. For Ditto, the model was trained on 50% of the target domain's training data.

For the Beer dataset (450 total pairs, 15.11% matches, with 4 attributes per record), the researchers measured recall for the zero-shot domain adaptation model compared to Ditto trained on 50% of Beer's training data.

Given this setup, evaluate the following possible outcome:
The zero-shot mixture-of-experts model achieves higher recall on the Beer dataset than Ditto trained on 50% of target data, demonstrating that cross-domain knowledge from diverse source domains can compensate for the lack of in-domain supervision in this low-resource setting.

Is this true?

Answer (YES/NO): YES